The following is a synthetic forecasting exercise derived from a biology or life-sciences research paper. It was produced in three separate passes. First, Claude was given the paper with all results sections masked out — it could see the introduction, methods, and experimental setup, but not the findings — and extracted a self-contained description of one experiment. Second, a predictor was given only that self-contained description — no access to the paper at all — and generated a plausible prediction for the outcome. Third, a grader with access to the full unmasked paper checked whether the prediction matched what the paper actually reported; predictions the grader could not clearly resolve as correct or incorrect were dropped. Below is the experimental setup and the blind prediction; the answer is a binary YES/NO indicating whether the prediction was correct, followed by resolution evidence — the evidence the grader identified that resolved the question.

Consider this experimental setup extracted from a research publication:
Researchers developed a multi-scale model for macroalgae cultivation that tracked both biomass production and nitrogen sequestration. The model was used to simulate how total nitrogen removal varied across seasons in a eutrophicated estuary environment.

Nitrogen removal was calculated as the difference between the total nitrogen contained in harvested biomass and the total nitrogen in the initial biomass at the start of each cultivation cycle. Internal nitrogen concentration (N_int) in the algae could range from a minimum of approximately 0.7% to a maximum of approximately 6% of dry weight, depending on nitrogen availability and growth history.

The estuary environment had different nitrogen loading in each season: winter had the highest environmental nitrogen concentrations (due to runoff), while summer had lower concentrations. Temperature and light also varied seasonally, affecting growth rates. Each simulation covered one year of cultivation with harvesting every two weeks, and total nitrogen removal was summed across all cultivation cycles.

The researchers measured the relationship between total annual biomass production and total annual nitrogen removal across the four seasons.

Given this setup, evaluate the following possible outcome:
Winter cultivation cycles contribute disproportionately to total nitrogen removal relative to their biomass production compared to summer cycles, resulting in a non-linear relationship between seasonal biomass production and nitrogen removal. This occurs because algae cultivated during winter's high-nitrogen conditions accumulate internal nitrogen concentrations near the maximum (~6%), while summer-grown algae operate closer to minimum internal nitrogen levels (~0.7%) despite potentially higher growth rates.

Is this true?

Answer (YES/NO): NO